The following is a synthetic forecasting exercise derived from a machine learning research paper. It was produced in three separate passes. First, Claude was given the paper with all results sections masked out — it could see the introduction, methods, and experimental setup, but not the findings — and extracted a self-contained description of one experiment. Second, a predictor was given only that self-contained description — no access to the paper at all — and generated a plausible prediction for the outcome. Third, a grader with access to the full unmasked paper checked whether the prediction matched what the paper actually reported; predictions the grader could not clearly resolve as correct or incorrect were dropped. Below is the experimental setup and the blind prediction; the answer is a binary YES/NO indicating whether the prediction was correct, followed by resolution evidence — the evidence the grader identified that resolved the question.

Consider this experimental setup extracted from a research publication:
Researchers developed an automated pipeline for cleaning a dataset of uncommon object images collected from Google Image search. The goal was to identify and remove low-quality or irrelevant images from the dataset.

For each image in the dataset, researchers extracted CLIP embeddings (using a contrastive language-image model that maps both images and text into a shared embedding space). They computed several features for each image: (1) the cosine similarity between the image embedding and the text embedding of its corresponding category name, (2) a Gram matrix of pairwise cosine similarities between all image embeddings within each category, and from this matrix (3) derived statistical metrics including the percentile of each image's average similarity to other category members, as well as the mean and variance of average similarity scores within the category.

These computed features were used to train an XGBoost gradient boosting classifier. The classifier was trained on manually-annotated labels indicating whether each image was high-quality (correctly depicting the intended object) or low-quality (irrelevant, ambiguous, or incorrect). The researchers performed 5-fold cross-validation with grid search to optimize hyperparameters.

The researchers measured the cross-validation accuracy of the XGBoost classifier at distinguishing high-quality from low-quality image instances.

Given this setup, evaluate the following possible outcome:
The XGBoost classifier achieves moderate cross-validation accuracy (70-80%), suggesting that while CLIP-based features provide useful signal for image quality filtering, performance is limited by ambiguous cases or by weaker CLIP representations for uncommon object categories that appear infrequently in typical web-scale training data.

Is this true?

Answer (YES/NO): NO